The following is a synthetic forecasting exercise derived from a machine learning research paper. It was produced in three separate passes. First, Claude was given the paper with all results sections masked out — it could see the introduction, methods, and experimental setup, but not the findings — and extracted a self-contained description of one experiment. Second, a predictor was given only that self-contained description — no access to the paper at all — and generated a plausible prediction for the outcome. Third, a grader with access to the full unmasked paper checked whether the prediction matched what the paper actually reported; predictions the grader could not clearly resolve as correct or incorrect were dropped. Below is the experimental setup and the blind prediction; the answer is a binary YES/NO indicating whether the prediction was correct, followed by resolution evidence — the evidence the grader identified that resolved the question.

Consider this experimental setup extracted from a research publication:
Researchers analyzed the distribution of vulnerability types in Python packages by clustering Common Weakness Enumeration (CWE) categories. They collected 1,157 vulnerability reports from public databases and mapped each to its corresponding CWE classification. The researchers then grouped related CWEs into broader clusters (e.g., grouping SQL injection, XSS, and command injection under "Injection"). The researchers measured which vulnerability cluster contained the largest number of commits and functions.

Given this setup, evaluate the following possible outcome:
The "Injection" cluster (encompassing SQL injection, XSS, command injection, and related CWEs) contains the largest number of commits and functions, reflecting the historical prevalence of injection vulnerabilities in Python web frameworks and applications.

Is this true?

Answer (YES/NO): YES